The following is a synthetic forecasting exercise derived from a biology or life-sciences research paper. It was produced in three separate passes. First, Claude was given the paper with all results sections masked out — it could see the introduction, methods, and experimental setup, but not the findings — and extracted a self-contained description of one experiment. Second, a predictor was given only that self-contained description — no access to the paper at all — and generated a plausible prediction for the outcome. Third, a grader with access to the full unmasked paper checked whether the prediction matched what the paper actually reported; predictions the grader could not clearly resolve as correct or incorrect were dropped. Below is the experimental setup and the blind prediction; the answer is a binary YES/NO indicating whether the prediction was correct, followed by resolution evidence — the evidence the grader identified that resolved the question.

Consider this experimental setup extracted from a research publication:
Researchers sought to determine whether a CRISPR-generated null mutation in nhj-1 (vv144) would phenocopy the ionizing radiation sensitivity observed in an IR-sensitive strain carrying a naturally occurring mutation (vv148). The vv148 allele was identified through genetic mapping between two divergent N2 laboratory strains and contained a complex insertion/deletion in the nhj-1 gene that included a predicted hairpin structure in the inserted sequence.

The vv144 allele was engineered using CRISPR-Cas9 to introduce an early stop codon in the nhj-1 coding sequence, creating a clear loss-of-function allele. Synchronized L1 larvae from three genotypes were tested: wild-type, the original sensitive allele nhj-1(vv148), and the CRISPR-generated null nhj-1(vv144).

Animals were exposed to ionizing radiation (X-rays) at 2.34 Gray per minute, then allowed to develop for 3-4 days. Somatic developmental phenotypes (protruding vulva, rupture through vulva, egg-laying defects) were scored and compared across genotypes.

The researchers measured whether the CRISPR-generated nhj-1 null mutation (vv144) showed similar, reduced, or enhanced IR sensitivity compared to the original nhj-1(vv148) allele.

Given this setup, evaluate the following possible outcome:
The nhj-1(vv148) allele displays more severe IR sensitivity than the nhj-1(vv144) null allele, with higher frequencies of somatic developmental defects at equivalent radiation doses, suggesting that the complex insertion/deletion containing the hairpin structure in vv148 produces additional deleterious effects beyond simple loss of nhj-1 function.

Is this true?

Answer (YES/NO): NO